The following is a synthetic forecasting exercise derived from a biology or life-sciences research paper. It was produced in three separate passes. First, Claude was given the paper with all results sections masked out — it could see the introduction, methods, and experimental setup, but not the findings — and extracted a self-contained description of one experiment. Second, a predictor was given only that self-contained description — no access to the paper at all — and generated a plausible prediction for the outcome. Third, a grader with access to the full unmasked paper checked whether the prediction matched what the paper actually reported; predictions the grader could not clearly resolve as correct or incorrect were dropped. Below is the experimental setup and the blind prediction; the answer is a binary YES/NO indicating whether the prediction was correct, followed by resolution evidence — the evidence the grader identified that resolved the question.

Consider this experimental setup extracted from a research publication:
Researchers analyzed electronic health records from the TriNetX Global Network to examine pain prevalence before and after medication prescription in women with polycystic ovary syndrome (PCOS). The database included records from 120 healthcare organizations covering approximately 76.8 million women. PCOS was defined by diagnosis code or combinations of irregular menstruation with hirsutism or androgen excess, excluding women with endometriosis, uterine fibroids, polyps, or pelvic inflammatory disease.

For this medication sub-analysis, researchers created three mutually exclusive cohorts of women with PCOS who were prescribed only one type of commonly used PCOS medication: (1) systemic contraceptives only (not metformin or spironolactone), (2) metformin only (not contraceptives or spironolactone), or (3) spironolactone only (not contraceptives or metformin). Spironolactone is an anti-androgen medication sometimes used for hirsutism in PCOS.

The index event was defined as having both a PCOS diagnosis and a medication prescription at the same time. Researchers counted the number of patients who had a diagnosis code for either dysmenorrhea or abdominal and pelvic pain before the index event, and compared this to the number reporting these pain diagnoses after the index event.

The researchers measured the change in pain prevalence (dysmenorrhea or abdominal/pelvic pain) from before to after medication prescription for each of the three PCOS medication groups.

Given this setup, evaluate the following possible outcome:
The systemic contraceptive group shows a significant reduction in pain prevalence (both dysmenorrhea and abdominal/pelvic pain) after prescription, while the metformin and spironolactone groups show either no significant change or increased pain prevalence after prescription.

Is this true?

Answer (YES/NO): NO